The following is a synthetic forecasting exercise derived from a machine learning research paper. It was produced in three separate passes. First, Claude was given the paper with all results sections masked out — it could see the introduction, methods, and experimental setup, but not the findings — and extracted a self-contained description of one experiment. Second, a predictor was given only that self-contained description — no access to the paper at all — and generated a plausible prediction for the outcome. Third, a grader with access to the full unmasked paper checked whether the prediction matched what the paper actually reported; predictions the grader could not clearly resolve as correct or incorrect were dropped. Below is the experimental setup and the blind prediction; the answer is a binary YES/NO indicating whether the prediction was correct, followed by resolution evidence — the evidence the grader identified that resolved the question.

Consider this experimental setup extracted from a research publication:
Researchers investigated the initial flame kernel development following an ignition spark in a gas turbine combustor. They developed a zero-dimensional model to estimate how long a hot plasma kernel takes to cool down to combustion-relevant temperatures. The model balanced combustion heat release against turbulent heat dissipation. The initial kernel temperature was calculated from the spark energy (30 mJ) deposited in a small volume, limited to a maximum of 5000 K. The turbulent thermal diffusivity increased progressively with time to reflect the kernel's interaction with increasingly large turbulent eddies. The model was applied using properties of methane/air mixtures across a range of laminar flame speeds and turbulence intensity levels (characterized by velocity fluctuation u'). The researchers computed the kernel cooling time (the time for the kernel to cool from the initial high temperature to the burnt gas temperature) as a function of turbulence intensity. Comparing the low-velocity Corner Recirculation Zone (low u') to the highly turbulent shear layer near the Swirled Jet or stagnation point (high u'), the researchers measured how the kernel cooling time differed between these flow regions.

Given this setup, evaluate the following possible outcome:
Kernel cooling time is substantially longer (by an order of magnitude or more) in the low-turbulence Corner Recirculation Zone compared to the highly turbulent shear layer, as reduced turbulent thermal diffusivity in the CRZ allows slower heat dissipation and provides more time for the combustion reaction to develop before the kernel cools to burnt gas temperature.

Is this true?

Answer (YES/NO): YES